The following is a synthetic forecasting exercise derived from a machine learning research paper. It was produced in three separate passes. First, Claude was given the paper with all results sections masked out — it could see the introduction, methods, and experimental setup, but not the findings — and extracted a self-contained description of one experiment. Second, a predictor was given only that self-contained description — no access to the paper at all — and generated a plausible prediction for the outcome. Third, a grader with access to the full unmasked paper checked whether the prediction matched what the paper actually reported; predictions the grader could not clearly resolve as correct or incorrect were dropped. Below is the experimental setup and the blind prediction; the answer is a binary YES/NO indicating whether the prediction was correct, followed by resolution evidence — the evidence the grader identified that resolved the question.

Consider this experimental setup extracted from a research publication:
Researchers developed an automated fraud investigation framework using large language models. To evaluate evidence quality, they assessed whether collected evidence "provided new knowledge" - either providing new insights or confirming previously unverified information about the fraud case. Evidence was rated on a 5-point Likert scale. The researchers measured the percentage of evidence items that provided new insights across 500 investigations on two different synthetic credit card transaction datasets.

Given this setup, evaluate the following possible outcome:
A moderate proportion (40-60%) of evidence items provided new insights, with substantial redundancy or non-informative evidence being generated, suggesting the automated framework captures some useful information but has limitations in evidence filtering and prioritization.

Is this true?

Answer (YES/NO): NO